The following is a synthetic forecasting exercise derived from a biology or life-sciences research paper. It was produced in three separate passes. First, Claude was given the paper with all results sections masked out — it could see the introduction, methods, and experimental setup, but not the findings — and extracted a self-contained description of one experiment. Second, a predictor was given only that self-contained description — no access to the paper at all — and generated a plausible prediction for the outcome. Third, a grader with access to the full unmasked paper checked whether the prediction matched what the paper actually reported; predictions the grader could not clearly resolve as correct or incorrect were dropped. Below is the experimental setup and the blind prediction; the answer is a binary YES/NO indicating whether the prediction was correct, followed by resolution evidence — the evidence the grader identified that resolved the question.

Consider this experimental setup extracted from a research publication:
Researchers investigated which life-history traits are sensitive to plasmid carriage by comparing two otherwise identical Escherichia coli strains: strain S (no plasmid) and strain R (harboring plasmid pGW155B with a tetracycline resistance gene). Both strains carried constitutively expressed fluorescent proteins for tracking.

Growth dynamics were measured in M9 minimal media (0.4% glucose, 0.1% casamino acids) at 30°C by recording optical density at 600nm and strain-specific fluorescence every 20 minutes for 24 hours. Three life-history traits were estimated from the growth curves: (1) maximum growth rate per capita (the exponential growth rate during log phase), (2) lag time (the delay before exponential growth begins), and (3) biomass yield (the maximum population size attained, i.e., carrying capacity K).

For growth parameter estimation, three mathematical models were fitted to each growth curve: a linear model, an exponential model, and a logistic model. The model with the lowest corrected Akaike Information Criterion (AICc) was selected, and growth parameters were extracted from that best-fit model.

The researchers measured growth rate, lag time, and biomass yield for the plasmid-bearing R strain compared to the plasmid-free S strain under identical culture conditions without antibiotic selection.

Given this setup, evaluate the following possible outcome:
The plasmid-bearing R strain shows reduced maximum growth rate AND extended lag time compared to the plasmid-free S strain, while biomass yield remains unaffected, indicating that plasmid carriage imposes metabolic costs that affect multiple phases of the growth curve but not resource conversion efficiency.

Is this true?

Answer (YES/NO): NO